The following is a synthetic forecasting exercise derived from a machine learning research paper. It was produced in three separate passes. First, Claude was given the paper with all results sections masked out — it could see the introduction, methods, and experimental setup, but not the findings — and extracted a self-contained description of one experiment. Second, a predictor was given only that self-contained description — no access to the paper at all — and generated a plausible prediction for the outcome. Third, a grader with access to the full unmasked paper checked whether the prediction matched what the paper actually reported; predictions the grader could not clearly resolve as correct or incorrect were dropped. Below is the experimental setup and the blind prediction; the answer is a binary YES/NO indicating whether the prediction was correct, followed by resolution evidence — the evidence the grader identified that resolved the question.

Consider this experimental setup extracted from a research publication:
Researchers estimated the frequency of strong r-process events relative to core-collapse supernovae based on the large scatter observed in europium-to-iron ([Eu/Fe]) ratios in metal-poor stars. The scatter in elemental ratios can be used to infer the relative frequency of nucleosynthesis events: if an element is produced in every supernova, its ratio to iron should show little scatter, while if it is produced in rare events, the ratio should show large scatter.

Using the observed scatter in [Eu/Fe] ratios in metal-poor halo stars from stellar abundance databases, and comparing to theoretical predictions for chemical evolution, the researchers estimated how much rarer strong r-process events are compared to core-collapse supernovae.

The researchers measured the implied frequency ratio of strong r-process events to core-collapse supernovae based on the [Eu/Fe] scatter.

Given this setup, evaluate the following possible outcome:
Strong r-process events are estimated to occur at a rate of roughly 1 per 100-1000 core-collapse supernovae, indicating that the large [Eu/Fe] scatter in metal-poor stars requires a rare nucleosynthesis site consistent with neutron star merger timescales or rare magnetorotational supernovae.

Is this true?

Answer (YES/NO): YES